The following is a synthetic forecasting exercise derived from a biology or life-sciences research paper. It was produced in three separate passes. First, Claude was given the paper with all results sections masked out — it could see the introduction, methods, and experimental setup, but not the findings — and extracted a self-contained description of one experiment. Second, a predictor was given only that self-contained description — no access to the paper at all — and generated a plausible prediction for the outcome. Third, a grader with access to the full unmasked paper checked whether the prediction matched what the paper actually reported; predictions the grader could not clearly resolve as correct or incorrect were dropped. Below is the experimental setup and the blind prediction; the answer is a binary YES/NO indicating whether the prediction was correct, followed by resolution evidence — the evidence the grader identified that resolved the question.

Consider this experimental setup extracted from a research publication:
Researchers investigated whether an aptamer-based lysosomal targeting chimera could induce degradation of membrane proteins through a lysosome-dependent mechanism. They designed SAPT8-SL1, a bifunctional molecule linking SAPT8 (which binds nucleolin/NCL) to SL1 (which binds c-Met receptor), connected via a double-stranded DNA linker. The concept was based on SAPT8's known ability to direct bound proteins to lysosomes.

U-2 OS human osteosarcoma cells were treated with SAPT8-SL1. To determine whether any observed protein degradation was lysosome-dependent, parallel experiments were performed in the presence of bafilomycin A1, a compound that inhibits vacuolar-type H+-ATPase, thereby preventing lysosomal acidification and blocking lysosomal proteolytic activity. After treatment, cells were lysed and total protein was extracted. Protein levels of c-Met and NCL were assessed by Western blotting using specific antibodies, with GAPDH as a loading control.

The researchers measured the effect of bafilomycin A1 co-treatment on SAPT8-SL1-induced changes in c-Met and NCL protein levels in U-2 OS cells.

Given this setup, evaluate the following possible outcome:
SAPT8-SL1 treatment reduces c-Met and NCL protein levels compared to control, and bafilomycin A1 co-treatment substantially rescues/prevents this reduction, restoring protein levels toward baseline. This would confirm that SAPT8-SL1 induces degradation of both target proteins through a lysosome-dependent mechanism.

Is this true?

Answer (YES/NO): YES